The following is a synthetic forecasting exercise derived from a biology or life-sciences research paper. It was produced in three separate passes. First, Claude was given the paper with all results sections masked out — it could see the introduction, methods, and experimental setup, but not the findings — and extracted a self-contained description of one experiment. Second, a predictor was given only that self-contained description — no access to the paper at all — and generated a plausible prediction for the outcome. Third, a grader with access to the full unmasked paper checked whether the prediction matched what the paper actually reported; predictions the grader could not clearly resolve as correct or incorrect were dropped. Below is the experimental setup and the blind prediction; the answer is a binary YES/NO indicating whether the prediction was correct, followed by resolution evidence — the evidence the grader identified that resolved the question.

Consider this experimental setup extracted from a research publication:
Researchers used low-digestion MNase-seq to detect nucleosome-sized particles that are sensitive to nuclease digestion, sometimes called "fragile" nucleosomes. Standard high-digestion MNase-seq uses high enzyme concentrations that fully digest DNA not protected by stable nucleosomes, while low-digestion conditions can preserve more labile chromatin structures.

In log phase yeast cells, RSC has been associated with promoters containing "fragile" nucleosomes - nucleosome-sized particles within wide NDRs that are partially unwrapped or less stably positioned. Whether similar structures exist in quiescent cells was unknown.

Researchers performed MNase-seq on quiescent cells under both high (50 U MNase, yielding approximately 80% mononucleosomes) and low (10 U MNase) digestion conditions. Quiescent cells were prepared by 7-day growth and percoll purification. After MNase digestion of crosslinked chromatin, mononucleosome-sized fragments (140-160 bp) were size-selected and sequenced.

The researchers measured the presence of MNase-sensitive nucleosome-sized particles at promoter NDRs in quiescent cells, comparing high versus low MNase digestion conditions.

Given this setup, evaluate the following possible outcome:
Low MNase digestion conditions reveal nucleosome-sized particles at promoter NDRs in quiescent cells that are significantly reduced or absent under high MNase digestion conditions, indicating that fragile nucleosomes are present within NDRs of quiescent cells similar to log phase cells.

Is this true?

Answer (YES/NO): YES